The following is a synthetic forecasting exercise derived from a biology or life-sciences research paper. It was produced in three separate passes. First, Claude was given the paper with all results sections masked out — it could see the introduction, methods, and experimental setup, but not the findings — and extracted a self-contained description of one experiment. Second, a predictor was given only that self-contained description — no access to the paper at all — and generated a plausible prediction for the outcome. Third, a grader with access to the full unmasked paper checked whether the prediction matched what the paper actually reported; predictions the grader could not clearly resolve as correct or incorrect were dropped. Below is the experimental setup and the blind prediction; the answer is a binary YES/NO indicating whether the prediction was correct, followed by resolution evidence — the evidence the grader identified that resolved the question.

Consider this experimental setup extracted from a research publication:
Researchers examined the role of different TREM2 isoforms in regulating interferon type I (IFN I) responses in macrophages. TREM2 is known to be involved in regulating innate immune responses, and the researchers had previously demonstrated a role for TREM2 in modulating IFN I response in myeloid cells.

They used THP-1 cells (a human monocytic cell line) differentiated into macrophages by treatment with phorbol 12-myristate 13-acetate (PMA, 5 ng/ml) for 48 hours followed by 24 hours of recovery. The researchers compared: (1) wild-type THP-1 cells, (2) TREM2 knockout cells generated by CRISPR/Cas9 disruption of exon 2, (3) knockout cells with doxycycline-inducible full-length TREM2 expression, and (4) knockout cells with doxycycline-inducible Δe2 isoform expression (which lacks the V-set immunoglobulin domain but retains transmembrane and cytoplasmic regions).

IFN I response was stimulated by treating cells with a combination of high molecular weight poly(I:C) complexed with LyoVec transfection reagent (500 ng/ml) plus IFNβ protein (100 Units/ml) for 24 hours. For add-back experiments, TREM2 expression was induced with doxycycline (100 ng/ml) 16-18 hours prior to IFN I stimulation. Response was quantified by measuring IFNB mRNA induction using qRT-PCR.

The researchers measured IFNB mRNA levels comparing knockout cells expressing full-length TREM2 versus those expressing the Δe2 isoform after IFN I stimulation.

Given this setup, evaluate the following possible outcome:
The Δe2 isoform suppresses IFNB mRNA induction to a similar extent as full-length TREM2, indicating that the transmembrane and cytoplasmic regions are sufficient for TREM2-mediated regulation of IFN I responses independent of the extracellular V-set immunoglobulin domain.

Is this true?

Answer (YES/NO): NO